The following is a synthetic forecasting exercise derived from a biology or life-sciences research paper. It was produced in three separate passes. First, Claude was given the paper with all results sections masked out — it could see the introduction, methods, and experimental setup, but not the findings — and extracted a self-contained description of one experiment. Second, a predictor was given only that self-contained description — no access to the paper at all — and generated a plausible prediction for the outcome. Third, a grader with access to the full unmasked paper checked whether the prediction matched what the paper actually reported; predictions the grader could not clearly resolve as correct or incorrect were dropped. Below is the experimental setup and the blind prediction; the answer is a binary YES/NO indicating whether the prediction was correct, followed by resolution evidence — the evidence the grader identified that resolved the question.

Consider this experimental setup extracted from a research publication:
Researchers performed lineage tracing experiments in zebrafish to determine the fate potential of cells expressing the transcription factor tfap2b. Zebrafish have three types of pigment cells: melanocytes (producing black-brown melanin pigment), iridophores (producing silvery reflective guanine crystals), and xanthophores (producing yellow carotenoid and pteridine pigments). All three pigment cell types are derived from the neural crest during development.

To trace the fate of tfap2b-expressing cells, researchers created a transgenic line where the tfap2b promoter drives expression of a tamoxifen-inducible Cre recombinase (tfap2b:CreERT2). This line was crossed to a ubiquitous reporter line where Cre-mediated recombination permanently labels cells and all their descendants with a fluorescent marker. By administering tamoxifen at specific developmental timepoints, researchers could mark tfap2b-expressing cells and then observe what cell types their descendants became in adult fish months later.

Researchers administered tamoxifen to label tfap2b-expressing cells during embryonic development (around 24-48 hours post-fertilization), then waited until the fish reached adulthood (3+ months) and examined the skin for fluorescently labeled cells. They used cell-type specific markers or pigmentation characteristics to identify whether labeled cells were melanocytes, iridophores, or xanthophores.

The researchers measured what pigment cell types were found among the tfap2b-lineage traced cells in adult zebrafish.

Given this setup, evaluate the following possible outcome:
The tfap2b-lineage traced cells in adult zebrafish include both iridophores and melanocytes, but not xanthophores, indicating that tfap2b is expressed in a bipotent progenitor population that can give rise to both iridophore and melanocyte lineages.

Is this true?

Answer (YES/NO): NO